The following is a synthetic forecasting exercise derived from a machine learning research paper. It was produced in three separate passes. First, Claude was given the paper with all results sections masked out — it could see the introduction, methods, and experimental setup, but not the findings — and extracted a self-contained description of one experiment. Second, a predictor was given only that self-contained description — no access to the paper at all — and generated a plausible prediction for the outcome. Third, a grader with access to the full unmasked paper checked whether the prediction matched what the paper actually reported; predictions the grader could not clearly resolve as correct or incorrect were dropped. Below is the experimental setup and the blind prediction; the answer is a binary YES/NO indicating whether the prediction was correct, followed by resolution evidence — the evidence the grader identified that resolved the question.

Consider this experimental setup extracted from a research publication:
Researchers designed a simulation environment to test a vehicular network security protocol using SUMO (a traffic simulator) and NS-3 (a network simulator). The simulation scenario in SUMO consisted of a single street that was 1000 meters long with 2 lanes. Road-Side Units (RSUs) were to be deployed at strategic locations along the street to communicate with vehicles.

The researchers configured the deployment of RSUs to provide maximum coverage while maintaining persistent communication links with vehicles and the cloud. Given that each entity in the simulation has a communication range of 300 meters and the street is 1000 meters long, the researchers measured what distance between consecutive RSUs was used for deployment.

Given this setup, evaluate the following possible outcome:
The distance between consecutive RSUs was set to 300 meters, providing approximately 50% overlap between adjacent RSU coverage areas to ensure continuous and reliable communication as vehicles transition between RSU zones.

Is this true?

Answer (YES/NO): NO